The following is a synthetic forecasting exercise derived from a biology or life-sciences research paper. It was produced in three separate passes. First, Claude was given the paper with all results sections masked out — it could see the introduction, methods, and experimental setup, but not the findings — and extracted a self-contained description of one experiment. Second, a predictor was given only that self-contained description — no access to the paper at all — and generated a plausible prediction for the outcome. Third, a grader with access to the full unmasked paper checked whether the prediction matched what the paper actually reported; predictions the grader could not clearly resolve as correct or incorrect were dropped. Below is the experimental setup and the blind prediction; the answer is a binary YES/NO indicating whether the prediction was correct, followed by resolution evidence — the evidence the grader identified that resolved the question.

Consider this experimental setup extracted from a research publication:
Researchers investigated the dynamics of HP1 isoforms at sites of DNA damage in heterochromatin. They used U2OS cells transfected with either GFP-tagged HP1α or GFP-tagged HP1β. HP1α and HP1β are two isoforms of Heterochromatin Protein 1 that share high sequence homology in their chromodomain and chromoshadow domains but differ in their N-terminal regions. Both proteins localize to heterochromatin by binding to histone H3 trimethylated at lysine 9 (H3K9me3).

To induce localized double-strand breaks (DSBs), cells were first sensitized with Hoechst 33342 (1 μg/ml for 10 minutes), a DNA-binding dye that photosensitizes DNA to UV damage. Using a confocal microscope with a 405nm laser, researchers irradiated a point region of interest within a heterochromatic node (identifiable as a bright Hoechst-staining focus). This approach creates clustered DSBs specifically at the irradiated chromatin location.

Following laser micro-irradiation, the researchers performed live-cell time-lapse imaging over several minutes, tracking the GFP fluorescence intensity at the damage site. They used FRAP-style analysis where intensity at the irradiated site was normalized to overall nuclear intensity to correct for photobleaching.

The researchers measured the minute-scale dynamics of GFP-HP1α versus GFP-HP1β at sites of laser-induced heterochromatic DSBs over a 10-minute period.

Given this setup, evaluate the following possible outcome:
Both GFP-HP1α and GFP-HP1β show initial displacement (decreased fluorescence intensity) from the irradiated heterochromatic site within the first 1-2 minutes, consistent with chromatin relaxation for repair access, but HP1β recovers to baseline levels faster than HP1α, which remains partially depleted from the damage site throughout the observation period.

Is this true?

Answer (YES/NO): NO